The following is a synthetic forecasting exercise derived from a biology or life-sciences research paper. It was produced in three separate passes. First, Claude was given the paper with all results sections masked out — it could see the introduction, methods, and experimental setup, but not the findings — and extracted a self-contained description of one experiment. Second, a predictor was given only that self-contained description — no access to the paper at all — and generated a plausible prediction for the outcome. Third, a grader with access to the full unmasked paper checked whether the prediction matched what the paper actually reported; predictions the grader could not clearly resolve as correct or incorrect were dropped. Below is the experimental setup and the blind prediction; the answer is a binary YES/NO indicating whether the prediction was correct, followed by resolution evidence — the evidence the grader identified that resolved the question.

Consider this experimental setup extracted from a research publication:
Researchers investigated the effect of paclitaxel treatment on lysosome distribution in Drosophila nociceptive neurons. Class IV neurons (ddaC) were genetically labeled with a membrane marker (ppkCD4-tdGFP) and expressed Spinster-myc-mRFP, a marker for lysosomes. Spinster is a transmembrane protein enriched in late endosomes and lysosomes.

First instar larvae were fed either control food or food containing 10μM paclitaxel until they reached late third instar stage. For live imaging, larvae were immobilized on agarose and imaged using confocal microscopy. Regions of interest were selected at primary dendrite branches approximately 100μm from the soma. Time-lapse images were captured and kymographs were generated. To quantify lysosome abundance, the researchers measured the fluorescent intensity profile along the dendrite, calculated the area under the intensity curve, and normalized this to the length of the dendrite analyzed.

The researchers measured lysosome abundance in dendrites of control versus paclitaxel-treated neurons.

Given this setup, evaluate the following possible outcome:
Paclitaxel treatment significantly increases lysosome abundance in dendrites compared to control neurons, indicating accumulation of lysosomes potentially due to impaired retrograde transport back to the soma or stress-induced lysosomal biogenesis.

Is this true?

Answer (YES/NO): YES